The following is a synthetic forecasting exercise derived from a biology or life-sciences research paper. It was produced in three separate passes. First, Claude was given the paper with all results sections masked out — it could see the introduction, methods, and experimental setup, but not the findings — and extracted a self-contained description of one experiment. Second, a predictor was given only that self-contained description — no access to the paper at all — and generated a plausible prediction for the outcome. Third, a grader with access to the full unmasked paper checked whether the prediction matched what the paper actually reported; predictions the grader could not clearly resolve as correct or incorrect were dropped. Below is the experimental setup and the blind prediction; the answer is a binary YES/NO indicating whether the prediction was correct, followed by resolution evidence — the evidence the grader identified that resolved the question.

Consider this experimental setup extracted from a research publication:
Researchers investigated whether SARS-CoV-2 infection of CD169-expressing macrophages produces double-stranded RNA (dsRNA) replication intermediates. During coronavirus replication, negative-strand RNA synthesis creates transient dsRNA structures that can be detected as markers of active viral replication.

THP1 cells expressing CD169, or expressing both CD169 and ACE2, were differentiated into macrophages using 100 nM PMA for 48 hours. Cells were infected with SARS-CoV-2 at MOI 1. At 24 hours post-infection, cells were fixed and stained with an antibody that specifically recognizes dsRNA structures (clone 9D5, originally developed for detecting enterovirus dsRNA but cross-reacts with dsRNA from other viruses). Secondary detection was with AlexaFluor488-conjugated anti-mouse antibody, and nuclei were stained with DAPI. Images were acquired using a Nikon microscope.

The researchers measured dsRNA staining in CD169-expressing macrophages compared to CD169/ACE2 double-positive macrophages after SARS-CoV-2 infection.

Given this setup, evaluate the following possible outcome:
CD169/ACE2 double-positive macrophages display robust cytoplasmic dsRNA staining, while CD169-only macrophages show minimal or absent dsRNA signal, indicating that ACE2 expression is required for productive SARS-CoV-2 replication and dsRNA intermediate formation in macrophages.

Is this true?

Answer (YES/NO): YES